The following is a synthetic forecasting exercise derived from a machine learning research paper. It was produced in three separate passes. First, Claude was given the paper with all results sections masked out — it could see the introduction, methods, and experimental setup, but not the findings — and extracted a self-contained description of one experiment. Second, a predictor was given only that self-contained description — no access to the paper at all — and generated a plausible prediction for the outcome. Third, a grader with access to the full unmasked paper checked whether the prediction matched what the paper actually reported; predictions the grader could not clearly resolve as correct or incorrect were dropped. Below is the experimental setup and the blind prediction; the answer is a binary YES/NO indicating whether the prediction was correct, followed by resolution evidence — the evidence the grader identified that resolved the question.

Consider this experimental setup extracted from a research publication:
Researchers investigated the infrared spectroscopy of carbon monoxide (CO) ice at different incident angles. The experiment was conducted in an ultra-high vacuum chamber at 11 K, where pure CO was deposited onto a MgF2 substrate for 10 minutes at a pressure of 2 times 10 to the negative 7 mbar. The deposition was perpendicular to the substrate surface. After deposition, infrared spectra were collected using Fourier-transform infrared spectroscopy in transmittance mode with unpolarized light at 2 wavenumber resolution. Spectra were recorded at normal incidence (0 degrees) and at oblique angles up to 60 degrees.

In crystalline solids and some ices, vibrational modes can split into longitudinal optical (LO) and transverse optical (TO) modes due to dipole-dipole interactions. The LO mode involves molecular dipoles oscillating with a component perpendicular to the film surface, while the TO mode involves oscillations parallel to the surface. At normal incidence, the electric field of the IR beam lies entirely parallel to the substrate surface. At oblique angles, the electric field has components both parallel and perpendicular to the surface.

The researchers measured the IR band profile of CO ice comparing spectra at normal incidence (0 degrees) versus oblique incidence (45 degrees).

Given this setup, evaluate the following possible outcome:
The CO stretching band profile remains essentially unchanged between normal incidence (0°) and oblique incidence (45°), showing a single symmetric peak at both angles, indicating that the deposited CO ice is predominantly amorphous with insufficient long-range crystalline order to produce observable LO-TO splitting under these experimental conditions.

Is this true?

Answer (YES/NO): NO